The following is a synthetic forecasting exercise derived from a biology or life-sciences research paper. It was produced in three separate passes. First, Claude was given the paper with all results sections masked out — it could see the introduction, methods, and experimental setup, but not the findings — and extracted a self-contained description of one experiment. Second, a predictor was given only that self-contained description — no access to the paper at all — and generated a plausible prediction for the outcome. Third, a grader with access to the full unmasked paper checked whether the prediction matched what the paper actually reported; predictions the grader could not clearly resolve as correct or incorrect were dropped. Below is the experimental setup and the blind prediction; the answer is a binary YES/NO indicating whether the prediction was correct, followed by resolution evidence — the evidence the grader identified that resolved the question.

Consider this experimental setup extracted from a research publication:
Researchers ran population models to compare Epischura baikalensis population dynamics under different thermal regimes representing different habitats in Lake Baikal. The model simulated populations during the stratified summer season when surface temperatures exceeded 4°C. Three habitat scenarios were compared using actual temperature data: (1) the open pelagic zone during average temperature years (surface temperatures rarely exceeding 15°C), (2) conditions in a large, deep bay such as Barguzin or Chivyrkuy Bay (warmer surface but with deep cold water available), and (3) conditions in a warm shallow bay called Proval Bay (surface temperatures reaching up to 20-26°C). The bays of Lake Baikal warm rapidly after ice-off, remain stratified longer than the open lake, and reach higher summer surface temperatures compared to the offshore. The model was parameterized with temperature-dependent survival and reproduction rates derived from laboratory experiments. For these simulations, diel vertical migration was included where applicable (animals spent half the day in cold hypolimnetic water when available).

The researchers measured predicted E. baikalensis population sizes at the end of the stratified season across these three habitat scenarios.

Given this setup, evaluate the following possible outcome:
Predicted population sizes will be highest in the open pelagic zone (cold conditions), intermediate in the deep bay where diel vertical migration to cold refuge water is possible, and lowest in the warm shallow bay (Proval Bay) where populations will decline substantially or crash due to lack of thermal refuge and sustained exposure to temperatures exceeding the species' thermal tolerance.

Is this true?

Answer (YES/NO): YES